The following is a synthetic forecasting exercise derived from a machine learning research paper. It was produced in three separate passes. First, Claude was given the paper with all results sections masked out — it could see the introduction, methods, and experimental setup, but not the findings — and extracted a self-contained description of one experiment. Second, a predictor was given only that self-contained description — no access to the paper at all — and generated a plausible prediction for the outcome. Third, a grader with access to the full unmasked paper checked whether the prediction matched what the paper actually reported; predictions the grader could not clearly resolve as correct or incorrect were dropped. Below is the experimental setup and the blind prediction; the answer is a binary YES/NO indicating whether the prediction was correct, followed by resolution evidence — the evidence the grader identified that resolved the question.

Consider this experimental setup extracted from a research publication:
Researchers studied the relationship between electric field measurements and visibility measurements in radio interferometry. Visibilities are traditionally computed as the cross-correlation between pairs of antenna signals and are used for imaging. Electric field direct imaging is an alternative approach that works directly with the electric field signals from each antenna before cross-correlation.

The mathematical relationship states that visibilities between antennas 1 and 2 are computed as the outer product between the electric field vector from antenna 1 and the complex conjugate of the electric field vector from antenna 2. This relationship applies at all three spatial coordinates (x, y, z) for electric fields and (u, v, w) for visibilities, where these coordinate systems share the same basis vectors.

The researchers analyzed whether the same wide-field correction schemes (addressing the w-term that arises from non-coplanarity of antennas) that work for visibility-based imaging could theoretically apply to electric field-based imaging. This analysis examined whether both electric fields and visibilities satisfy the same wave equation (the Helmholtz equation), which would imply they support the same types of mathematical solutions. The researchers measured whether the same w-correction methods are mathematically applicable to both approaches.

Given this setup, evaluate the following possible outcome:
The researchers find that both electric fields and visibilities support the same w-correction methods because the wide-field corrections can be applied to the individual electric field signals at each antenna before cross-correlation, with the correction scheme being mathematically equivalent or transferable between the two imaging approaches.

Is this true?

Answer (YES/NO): YES